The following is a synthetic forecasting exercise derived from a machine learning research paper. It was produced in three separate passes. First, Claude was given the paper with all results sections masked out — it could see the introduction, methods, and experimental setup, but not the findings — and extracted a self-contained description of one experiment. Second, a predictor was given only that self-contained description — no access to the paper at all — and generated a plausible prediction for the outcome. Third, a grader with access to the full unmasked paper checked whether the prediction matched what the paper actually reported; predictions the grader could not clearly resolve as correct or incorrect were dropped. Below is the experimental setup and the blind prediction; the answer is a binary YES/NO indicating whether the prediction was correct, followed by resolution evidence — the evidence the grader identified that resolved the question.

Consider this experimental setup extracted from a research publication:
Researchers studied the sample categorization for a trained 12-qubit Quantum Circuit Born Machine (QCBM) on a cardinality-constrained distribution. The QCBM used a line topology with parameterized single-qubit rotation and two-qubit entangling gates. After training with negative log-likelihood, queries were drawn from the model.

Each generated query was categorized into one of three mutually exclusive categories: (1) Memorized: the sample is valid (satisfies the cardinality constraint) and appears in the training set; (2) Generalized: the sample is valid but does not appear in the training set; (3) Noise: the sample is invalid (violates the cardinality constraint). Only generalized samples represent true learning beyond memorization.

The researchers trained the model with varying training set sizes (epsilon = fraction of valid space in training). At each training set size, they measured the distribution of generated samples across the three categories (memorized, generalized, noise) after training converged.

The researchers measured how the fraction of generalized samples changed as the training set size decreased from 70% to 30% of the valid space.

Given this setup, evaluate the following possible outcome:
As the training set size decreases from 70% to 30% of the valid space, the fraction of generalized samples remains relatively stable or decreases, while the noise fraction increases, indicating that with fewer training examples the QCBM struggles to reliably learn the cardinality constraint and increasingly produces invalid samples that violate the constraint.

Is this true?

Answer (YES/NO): NO